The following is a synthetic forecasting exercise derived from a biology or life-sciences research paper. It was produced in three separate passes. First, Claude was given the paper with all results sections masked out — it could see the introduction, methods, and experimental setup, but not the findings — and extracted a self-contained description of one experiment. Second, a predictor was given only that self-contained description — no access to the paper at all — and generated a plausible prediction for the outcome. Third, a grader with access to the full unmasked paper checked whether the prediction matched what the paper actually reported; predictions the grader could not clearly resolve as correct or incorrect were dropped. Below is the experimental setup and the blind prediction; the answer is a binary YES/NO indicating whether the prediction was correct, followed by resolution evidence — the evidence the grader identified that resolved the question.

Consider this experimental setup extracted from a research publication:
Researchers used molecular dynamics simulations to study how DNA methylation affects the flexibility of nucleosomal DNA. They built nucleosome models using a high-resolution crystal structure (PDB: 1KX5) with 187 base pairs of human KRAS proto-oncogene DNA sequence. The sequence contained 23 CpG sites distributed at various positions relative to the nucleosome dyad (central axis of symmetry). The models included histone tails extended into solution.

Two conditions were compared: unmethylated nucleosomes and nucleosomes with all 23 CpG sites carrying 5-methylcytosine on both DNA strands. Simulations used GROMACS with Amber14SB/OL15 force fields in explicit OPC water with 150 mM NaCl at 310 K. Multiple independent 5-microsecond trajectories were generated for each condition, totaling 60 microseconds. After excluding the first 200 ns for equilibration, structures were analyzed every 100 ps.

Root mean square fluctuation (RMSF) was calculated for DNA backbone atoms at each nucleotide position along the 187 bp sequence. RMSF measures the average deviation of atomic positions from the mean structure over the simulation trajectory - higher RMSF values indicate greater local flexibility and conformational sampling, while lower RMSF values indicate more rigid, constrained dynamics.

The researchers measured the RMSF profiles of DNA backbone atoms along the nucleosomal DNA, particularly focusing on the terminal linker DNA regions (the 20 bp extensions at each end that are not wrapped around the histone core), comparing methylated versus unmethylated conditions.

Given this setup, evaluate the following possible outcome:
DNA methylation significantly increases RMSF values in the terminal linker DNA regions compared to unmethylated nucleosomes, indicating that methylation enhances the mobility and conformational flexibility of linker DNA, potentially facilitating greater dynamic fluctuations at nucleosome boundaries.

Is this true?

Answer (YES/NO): NO